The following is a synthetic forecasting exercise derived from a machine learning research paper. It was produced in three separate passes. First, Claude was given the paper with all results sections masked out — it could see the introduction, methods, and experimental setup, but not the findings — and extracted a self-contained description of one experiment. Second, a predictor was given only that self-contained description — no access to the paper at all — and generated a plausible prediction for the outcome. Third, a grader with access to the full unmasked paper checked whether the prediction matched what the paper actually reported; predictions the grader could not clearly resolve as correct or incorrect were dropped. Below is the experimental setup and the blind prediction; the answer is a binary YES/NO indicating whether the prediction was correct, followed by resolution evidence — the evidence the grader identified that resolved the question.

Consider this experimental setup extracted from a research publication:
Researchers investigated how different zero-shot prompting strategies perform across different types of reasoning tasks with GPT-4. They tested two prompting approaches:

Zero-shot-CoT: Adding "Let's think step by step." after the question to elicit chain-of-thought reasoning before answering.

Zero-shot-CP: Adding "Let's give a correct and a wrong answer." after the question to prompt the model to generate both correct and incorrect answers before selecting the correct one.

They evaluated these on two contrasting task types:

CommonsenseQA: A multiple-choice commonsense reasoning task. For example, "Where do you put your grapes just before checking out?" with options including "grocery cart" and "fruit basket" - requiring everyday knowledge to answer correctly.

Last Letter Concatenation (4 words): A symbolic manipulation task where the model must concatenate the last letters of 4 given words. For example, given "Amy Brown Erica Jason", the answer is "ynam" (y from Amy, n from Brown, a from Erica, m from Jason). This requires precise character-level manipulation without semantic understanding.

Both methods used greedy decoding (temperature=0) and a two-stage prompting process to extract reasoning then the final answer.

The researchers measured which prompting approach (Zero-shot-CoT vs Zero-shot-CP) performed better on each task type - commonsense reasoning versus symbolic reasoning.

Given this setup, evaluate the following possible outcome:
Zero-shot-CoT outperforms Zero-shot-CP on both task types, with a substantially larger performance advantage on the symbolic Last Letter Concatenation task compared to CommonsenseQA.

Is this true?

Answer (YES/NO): NO